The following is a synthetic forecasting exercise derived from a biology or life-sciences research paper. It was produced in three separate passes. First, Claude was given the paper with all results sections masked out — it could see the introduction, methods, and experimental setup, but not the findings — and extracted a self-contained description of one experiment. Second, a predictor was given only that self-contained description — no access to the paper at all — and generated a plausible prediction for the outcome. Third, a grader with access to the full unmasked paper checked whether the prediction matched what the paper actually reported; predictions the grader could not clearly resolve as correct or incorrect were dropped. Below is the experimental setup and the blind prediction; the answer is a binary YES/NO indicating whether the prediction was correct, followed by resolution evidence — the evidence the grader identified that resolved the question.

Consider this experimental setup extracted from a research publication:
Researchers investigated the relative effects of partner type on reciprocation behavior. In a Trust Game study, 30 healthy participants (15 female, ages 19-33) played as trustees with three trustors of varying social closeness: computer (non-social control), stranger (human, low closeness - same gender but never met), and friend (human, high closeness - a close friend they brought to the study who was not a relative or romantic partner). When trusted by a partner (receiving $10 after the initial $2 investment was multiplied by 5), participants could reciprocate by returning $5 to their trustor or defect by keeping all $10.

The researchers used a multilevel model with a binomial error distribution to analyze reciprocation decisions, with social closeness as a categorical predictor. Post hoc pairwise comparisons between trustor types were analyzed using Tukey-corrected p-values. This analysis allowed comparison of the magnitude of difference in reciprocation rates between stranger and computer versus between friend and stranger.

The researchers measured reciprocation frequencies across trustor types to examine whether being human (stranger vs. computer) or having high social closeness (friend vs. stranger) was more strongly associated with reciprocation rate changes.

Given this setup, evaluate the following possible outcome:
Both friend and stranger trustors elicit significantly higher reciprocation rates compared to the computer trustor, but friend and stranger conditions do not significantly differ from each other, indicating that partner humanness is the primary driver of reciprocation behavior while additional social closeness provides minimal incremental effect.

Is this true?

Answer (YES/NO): NO